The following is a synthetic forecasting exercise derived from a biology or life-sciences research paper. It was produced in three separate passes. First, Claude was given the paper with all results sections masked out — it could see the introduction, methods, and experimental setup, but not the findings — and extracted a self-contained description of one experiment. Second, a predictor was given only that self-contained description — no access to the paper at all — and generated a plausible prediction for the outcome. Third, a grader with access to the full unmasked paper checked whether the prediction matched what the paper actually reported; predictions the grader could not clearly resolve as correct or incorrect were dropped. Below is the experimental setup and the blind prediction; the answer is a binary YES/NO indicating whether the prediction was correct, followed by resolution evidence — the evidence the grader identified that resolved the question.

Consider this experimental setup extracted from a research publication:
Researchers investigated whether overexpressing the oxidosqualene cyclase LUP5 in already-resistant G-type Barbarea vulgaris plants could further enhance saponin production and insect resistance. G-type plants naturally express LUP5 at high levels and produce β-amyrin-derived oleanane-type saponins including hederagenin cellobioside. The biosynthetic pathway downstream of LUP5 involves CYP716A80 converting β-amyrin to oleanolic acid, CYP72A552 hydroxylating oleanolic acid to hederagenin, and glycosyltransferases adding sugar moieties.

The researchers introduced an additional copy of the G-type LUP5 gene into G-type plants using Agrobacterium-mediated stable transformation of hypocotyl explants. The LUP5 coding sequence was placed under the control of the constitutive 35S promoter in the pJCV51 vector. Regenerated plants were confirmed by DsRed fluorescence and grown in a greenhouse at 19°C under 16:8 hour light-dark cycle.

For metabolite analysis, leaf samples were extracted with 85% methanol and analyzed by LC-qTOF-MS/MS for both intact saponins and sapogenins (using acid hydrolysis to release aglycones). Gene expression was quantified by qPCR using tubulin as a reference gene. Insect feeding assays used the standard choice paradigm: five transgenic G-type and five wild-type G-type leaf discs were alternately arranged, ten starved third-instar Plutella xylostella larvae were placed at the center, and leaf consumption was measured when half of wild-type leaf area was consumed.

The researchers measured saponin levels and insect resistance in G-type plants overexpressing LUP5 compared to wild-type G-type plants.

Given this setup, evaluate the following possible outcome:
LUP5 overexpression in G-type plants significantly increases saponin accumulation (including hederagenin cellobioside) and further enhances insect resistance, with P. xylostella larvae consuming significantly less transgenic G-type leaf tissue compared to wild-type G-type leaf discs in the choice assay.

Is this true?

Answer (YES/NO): NO